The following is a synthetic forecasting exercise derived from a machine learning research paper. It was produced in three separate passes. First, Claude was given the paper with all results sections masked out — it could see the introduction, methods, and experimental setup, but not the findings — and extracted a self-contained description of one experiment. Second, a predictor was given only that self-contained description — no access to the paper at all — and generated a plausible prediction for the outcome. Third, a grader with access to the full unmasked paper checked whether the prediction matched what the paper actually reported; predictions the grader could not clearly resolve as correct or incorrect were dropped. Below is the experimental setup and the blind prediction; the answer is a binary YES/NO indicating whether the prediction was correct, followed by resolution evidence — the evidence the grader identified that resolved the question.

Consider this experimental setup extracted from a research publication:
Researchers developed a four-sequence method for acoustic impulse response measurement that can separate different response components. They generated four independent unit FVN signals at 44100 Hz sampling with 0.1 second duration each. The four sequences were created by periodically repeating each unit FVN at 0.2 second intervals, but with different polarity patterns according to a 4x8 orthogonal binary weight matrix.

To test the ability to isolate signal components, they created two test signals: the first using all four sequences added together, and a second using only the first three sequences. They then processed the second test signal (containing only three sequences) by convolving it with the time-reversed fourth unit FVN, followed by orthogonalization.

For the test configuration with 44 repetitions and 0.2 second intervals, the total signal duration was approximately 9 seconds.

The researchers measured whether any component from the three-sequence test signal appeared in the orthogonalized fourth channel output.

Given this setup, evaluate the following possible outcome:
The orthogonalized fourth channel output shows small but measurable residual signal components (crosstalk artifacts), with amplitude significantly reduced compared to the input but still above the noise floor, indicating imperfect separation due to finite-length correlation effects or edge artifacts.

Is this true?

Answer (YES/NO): NO